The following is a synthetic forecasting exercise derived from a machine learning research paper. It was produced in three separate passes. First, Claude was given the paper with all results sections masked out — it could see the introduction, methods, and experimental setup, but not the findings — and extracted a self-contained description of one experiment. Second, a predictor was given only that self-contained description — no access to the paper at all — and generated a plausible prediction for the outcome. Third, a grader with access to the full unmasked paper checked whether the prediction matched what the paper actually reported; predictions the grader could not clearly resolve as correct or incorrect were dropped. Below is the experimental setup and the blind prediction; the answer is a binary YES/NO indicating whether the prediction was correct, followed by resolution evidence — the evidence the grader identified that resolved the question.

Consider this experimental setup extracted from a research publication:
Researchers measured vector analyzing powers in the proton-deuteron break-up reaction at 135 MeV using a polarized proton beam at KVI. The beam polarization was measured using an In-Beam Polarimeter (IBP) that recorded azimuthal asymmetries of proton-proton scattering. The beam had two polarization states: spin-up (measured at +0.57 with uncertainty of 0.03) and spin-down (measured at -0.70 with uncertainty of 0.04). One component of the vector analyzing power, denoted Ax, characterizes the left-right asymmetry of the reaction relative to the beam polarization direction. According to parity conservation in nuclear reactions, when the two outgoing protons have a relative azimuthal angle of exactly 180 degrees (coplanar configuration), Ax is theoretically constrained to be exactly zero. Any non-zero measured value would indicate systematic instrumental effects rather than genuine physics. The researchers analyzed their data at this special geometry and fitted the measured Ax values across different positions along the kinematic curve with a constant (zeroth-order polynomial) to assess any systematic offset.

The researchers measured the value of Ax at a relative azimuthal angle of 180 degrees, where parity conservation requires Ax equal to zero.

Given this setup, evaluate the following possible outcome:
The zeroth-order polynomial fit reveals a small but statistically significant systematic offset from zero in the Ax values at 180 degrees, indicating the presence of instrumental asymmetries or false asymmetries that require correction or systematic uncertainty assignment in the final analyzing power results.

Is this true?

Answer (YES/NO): NO